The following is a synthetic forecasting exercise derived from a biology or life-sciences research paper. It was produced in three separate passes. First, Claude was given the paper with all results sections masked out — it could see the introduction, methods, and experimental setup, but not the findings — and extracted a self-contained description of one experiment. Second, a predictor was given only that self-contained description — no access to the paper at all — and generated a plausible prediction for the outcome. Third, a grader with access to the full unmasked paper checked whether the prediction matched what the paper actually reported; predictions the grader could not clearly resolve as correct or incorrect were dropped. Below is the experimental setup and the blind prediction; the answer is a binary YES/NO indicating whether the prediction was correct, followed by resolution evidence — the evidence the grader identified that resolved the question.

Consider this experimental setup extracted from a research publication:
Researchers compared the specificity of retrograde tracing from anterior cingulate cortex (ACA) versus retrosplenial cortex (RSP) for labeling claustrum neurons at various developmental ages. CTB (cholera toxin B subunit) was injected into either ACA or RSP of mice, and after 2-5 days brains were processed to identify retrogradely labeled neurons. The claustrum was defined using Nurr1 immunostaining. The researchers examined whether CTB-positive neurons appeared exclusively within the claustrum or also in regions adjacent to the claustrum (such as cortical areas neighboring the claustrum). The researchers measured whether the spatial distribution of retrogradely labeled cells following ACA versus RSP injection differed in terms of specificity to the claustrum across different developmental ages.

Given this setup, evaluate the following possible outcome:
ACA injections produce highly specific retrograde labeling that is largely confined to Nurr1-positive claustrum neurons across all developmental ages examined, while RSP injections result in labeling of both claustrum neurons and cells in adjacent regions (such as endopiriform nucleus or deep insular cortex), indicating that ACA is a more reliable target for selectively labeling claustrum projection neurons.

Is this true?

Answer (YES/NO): NO